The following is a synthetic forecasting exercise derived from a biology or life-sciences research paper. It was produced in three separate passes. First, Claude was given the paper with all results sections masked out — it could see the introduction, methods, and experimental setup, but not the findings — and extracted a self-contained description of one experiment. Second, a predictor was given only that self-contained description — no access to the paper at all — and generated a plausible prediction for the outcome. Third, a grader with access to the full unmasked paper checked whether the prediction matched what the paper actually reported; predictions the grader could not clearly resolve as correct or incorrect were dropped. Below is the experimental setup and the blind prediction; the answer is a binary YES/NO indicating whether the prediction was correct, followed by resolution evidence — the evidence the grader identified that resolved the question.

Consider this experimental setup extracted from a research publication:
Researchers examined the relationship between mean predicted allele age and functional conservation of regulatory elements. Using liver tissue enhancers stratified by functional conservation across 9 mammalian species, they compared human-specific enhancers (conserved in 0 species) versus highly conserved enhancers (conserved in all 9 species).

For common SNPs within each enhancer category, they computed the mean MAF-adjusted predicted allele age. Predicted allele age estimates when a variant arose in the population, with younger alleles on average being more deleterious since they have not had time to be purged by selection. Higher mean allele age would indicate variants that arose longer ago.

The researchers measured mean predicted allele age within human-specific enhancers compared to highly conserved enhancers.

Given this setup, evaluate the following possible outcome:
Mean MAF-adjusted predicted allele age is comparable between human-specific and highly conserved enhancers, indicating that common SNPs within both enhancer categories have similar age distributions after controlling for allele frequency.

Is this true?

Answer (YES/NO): NO